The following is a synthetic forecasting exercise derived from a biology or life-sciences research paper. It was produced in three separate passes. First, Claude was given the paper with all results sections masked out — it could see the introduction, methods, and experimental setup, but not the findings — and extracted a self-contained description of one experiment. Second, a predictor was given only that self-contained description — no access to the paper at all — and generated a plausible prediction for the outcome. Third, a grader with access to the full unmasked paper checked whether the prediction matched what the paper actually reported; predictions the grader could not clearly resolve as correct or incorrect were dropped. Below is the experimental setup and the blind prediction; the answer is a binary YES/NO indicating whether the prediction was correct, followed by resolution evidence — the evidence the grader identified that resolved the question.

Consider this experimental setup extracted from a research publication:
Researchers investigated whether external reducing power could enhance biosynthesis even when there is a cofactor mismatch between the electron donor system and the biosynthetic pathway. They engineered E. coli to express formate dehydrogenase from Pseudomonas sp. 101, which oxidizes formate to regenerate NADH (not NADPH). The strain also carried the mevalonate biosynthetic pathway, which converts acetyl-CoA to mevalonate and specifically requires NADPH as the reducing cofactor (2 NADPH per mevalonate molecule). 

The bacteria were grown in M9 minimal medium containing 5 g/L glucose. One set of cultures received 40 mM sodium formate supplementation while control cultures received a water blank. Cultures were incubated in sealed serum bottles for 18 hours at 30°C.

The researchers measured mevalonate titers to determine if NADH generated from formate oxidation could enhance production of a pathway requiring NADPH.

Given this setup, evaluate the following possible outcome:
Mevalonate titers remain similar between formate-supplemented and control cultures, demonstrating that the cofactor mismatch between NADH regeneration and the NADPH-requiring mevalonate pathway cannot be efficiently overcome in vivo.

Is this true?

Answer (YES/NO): NO